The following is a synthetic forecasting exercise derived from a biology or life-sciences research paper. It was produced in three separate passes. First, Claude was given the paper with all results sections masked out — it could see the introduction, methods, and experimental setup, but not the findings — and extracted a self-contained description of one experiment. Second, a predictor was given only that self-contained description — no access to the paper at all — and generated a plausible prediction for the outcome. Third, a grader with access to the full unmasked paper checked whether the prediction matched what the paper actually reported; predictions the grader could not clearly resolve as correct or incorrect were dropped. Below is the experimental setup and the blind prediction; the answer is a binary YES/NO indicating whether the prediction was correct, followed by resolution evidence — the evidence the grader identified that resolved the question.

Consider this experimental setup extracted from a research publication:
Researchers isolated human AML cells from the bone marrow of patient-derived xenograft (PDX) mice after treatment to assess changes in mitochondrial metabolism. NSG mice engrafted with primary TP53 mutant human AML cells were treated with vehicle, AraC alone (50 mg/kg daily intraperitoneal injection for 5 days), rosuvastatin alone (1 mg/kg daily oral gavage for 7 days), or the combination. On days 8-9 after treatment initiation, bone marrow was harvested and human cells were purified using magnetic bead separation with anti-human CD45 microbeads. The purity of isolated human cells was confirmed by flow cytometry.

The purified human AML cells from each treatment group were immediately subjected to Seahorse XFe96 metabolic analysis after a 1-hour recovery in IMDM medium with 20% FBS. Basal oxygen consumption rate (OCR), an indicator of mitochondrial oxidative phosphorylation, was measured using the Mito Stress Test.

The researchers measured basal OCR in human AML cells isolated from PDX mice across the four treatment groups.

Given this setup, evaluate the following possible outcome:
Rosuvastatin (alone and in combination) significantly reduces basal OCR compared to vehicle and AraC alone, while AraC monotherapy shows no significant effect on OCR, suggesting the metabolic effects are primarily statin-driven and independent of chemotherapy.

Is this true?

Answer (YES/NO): NO